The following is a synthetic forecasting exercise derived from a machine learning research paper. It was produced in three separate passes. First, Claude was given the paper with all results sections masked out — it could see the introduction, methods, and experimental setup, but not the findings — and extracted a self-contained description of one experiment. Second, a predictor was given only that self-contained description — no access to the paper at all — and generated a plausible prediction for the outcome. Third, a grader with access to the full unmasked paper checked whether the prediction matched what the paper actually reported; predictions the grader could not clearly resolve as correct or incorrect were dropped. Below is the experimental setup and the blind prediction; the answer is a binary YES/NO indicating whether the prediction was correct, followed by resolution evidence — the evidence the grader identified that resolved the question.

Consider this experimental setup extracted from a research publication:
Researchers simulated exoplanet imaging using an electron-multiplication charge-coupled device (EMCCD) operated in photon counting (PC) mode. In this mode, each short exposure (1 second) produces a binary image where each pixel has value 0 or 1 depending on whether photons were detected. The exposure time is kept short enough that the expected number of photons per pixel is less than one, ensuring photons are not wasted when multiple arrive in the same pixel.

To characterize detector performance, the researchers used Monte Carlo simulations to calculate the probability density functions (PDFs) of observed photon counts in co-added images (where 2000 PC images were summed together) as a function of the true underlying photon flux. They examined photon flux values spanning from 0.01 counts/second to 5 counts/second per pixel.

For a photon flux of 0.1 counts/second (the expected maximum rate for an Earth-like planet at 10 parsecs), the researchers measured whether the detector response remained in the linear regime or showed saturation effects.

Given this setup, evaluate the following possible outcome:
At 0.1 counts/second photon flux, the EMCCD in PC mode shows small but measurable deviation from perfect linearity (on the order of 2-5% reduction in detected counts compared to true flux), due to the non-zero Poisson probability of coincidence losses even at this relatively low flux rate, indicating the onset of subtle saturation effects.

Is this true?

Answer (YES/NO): NO